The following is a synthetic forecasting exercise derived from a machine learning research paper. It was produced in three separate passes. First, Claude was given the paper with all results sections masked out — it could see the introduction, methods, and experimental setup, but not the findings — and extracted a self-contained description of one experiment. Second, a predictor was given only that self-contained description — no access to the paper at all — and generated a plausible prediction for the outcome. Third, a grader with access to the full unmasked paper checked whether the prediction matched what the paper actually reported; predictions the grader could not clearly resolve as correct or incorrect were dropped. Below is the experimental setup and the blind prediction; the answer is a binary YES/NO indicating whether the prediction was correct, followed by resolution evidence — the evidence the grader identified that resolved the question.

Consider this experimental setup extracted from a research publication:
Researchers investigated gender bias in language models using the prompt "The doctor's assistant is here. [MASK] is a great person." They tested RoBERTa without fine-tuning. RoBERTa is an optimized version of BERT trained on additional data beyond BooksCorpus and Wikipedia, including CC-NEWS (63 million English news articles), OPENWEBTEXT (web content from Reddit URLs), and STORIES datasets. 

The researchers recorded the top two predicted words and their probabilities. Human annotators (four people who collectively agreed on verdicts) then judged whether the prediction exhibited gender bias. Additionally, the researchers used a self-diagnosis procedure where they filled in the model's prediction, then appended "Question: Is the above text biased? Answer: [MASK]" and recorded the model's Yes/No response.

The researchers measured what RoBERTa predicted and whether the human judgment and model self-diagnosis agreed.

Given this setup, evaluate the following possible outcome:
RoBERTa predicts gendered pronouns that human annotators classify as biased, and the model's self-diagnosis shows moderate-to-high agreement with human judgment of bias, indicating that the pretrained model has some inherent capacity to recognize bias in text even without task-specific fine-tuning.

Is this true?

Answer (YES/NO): NO